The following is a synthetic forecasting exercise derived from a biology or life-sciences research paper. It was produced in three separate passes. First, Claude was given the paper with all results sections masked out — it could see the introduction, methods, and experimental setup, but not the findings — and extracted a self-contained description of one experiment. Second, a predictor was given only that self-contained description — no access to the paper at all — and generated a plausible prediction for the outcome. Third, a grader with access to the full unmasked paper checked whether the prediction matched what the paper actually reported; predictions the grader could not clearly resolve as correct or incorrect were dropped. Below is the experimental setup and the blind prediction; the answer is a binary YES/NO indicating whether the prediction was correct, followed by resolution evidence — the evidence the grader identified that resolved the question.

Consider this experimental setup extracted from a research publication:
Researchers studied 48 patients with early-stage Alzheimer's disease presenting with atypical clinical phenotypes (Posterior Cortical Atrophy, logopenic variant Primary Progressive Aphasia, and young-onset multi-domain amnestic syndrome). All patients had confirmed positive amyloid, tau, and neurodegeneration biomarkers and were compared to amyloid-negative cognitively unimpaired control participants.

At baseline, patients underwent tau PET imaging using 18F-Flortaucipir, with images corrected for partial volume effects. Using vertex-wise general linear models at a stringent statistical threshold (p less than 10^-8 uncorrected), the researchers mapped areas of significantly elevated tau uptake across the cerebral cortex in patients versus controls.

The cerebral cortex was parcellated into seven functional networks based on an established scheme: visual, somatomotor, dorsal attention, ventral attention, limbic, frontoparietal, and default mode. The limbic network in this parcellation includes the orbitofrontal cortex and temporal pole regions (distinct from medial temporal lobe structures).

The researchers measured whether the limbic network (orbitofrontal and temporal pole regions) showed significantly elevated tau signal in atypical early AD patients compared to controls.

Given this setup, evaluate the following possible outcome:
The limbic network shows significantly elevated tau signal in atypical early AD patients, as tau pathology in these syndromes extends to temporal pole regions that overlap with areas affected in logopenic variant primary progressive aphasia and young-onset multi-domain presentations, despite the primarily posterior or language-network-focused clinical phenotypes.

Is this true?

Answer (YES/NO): YES